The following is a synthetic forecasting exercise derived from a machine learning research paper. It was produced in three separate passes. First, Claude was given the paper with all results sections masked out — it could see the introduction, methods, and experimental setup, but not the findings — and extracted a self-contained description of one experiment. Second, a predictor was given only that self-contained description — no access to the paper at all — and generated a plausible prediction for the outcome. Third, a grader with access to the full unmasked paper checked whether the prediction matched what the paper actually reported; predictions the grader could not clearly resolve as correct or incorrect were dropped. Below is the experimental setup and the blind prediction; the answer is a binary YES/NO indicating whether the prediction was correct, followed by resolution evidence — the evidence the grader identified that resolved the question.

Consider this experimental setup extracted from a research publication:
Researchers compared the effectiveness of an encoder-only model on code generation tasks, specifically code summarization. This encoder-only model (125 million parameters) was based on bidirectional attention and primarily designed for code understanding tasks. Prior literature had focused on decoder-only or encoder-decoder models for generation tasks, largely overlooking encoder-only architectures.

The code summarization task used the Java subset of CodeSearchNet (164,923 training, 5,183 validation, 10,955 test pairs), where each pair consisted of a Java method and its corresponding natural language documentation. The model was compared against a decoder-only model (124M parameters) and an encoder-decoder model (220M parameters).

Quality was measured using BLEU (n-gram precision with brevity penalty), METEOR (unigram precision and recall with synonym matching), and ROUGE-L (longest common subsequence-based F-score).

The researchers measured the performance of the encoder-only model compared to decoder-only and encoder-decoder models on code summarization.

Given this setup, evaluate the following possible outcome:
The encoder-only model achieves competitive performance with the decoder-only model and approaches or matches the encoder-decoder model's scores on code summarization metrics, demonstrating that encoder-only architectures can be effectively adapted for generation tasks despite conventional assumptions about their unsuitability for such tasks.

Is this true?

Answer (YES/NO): YES